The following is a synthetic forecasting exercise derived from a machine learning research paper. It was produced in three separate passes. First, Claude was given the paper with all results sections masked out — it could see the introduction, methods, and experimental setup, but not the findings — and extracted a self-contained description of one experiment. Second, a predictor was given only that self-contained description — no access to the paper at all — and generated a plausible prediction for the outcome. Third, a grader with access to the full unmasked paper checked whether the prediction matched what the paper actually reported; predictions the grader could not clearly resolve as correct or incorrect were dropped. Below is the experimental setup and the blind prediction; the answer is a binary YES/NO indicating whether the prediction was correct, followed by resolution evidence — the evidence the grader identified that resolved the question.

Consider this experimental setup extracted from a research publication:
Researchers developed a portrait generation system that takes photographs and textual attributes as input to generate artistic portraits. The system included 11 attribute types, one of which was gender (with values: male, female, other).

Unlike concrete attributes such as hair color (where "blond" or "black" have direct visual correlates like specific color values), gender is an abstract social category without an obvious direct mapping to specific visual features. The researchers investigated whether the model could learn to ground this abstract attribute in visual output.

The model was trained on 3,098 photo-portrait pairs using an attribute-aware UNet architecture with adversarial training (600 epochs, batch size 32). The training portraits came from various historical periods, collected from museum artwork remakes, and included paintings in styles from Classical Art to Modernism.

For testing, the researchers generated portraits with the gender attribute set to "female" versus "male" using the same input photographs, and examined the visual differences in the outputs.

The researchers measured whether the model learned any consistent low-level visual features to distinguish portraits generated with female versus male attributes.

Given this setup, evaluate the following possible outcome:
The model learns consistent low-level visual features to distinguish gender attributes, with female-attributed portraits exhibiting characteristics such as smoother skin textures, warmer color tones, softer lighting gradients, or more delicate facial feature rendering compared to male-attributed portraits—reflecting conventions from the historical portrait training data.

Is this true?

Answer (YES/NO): NO